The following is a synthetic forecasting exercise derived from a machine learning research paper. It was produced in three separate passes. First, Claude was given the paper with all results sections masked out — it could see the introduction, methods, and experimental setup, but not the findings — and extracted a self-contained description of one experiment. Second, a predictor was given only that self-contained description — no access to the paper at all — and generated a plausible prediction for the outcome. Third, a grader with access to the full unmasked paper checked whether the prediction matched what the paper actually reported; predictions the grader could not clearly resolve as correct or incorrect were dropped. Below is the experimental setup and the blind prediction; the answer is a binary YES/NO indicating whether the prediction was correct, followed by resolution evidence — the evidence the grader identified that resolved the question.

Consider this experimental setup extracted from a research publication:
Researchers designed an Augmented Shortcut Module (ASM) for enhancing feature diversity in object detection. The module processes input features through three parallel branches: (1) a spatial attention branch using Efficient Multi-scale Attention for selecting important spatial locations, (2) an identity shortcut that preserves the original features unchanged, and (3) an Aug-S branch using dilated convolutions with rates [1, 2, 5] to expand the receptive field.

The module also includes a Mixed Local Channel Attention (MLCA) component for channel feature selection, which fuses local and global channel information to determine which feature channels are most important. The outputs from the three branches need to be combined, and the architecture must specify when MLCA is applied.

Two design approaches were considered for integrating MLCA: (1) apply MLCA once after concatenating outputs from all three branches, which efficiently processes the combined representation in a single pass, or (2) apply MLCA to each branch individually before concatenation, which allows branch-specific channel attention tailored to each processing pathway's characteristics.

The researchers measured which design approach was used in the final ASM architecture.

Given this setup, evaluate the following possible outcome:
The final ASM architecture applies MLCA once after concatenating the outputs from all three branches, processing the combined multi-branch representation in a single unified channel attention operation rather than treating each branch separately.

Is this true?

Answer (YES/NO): NO